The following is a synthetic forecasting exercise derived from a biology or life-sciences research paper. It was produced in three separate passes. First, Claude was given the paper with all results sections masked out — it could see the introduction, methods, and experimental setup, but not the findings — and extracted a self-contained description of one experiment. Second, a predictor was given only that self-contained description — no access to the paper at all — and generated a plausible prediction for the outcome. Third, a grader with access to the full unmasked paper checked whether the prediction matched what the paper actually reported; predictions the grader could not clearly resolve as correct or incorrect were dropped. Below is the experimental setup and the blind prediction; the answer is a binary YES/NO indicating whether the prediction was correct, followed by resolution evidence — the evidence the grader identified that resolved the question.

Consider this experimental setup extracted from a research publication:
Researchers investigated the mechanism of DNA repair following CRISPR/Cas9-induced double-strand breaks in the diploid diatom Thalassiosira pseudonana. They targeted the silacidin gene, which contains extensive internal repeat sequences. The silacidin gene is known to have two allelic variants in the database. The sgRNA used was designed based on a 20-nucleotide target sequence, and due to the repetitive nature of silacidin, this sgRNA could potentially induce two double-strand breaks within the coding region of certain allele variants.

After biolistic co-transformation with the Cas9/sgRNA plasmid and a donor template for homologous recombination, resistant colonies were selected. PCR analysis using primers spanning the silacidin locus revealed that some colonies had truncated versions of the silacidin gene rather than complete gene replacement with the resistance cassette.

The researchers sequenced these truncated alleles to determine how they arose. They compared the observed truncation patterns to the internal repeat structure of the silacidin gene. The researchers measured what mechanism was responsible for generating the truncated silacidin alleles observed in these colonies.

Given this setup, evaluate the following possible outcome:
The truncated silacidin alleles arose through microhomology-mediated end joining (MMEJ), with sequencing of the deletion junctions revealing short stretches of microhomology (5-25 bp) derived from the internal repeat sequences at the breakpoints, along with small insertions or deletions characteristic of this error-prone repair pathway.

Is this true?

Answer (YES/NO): NO